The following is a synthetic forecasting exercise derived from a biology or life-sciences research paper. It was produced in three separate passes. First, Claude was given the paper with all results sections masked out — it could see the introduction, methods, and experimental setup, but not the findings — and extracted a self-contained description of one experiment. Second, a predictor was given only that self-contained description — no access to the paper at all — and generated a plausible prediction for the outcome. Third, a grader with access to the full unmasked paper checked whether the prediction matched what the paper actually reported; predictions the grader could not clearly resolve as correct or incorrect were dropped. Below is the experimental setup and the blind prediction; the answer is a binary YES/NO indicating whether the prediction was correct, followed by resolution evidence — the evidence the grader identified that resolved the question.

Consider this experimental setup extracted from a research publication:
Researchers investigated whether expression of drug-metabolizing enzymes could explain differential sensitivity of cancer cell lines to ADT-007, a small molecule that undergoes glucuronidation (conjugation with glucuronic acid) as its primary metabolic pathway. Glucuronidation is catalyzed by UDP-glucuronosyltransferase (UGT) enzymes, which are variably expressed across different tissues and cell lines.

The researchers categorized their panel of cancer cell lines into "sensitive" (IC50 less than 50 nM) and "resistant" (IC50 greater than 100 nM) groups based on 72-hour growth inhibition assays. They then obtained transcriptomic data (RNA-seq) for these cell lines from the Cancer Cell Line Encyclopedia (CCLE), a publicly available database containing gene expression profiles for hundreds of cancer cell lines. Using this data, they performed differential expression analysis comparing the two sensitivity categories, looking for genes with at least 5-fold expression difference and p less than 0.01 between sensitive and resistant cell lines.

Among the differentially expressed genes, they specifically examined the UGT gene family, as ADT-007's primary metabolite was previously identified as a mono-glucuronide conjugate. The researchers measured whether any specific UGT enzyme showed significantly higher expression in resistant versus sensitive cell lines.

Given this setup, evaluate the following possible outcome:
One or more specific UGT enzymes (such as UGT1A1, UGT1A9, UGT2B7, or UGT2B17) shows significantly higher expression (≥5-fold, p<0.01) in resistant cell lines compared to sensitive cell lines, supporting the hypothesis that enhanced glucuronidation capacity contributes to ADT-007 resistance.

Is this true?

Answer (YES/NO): YES